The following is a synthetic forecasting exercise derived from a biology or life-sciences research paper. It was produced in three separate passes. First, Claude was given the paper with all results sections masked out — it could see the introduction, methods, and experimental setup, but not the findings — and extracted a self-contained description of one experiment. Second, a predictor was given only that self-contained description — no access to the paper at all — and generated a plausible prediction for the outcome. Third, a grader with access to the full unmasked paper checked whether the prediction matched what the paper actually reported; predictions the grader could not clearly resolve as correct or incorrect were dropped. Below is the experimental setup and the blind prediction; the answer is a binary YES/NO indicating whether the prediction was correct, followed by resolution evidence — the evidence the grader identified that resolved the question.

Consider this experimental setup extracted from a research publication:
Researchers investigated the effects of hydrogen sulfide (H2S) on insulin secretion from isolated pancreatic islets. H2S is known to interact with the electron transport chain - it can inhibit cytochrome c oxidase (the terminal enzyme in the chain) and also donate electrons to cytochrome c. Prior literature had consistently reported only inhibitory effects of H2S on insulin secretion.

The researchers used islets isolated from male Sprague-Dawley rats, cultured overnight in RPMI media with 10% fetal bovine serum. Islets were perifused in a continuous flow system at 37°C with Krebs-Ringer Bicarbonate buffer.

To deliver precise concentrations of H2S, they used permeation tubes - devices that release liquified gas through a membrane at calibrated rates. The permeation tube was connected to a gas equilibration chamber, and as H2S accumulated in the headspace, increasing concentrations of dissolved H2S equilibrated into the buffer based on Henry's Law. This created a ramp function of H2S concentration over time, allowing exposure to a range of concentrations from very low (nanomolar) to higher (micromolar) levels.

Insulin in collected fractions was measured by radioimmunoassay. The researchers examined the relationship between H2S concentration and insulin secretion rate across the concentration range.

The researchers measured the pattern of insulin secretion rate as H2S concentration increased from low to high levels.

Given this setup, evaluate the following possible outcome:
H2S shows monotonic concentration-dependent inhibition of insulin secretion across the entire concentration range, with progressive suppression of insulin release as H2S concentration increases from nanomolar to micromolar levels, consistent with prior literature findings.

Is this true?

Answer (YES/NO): NO